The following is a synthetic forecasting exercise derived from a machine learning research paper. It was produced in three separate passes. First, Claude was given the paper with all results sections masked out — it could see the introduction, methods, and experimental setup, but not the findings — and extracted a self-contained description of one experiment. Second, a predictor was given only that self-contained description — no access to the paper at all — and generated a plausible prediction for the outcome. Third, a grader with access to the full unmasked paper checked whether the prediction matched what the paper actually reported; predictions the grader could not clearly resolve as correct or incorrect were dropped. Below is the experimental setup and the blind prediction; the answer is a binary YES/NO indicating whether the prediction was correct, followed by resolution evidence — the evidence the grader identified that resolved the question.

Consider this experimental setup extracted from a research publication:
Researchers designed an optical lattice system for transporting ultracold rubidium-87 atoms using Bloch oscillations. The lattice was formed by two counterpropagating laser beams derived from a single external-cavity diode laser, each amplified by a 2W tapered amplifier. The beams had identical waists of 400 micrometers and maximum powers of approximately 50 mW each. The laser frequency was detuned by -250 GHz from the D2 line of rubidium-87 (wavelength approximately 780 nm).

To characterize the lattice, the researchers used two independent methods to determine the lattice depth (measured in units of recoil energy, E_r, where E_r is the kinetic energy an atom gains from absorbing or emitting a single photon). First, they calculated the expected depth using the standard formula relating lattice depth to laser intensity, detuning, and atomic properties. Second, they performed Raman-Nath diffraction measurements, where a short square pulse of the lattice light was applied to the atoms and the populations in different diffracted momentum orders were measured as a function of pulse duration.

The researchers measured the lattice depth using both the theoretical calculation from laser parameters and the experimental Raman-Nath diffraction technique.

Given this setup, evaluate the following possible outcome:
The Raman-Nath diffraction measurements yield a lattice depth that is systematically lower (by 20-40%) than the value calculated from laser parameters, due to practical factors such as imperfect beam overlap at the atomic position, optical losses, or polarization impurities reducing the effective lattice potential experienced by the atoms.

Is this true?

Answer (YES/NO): YES